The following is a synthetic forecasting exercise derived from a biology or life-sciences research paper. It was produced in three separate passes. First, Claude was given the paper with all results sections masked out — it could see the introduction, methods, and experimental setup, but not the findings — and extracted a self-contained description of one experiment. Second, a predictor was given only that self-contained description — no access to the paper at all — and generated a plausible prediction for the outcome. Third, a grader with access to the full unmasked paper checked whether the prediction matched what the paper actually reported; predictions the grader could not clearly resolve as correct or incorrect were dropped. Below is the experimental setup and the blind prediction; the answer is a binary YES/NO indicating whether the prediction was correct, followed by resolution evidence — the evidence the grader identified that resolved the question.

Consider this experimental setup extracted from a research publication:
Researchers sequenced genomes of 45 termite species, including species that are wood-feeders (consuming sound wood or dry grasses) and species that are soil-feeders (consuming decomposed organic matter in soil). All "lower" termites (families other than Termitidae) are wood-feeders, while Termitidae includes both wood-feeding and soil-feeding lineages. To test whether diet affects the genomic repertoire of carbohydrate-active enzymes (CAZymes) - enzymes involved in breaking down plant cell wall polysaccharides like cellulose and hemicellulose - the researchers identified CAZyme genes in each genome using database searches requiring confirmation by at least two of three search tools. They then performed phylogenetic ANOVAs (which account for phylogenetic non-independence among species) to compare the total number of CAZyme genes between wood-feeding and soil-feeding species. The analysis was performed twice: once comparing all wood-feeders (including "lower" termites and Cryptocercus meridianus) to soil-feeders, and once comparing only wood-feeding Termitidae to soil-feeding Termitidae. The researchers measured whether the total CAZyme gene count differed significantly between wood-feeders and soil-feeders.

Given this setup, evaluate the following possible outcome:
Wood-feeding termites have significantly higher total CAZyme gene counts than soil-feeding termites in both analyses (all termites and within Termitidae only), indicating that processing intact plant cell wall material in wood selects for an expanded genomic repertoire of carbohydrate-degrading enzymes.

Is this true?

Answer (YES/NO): NO